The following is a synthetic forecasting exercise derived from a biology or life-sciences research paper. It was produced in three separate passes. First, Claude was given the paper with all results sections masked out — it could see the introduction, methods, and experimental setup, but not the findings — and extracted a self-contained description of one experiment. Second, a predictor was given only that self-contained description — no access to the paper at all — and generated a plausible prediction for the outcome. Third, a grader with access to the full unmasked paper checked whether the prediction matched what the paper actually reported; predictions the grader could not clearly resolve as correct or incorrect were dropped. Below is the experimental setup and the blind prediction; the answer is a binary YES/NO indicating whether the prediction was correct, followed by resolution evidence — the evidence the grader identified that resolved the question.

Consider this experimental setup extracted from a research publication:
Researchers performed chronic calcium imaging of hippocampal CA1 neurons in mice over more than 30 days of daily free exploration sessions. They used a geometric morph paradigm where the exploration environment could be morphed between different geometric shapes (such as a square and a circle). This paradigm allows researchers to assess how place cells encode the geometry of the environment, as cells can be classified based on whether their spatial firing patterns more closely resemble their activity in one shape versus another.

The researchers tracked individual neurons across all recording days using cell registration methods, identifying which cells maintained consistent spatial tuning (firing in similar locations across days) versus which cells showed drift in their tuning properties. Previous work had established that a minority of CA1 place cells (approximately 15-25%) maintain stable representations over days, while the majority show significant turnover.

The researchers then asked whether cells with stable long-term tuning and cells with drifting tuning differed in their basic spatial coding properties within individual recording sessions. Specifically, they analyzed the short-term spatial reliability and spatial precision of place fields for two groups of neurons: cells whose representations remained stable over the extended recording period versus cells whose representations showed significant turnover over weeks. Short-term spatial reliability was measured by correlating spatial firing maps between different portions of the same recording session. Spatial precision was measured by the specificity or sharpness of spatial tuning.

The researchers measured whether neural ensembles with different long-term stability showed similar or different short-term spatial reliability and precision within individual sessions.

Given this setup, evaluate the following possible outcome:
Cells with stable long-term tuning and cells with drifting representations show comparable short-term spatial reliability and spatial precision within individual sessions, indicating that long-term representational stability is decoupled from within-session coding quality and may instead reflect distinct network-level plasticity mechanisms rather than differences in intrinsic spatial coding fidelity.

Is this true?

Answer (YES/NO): YES